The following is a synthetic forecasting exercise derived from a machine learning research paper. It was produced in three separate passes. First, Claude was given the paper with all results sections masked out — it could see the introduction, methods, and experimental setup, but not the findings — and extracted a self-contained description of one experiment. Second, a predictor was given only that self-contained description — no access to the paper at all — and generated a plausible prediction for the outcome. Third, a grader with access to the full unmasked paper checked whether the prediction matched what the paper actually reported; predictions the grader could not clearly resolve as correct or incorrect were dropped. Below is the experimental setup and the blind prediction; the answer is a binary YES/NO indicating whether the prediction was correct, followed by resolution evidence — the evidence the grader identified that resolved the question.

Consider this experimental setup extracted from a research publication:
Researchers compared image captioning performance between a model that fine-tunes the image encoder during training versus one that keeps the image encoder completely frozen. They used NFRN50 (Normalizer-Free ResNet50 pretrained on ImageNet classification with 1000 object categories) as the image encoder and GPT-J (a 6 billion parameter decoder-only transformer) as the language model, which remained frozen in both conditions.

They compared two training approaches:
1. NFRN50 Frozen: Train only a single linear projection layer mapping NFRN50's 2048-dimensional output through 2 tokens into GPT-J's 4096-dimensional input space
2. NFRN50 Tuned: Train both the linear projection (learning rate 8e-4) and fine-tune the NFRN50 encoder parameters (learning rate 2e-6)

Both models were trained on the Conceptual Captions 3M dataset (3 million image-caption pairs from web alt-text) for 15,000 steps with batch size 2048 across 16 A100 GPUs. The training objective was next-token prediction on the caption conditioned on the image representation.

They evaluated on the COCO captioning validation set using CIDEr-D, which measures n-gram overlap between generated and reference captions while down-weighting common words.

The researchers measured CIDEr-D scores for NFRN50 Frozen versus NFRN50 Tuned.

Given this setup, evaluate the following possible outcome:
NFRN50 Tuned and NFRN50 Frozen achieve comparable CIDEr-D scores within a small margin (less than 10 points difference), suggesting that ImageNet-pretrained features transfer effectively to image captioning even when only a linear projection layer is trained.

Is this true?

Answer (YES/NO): YES